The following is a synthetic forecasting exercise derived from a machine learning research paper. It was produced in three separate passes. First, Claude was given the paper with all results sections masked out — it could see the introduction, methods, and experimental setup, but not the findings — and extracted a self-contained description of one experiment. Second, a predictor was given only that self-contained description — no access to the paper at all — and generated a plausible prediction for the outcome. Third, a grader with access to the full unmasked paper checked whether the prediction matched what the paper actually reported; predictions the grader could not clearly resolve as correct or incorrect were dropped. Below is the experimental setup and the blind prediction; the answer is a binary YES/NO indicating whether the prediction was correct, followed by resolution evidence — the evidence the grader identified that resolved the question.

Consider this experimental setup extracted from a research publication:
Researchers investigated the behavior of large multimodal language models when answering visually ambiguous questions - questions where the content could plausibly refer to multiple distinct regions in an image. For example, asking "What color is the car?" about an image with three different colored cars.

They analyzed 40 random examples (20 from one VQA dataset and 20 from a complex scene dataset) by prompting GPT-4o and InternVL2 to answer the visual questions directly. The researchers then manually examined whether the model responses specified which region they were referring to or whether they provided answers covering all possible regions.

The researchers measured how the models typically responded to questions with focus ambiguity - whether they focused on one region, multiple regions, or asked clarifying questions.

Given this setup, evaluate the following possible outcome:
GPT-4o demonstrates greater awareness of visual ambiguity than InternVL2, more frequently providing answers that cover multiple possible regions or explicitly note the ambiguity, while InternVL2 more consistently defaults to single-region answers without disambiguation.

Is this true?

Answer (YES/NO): NO